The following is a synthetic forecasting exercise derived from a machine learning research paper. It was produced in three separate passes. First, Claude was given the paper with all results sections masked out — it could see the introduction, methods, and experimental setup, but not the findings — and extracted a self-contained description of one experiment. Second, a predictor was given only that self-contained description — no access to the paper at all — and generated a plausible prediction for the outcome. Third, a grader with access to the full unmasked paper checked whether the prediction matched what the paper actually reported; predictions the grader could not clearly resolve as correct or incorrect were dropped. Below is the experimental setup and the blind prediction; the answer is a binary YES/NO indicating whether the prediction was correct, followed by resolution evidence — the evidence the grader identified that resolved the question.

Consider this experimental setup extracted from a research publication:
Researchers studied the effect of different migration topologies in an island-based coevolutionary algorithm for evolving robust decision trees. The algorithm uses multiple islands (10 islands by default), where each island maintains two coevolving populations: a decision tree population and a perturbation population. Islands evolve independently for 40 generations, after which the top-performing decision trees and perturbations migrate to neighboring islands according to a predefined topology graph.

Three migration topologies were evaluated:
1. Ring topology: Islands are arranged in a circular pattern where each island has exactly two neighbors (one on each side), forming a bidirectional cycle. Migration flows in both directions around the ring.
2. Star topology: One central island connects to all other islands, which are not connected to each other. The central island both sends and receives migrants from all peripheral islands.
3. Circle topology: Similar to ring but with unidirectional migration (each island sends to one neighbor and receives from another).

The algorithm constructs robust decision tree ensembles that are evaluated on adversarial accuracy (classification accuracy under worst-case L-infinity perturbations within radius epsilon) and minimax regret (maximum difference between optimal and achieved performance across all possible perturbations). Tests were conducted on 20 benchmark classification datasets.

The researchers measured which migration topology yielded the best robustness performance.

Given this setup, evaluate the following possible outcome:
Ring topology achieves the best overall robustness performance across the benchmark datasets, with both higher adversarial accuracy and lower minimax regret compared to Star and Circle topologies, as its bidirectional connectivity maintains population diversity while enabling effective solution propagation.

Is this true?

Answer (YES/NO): YES